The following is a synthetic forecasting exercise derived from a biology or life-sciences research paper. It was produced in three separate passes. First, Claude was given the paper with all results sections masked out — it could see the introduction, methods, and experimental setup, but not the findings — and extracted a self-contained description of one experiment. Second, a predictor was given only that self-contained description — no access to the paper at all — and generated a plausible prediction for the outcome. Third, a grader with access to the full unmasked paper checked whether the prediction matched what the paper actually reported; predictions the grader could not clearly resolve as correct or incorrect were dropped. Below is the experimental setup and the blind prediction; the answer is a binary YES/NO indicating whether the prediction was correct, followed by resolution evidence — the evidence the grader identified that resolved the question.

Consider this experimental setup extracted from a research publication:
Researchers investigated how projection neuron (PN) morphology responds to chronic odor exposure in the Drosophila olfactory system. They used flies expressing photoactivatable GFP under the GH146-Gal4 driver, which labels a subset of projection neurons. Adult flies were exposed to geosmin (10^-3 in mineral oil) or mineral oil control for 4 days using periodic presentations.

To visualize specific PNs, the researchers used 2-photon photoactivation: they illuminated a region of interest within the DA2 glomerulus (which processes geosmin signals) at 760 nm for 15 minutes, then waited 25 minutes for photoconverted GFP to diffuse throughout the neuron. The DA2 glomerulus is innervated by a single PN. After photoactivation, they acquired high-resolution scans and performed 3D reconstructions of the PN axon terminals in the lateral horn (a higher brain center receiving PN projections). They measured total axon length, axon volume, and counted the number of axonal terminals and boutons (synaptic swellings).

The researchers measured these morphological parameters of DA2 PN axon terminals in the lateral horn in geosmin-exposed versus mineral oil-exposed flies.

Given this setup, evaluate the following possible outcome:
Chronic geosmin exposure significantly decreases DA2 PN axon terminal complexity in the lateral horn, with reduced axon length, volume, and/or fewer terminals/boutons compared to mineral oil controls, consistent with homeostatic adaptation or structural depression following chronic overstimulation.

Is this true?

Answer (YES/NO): NO